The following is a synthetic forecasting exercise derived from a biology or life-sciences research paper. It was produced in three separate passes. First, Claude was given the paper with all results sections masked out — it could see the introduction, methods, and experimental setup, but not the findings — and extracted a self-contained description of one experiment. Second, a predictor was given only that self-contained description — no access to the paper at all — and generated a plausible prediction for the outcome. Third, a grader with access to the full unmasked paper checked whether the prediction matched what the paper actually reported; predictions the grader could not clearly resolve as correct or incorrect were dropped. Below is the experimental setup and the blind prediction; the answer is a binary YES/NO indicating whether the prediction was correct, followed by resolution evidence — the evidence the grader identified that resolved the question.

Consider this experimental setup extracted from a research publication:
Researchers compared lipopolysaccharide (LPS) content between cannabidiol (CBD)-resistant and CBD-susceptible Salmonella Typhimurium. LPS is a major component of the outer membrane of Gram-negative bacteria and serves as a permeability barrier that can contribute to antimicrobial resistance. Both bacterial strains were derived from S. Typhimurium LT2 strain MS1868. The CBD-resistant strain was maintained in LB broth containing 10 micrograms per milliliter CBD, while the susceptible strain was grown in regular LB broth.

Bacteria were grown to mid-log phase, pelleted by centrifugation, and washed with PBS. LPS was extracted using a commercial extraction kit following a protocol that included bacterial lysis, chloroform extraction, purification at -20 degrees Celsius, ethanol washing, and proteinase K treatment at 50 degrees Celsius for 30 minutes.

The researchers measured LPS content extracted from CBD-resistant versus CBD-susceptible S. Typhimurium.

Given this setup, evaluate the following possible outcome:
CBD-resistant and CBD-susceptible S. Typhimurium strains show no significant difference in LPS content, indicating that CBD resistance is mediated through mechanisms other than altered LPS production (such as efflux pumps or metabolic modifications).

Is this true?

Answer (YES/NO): NO